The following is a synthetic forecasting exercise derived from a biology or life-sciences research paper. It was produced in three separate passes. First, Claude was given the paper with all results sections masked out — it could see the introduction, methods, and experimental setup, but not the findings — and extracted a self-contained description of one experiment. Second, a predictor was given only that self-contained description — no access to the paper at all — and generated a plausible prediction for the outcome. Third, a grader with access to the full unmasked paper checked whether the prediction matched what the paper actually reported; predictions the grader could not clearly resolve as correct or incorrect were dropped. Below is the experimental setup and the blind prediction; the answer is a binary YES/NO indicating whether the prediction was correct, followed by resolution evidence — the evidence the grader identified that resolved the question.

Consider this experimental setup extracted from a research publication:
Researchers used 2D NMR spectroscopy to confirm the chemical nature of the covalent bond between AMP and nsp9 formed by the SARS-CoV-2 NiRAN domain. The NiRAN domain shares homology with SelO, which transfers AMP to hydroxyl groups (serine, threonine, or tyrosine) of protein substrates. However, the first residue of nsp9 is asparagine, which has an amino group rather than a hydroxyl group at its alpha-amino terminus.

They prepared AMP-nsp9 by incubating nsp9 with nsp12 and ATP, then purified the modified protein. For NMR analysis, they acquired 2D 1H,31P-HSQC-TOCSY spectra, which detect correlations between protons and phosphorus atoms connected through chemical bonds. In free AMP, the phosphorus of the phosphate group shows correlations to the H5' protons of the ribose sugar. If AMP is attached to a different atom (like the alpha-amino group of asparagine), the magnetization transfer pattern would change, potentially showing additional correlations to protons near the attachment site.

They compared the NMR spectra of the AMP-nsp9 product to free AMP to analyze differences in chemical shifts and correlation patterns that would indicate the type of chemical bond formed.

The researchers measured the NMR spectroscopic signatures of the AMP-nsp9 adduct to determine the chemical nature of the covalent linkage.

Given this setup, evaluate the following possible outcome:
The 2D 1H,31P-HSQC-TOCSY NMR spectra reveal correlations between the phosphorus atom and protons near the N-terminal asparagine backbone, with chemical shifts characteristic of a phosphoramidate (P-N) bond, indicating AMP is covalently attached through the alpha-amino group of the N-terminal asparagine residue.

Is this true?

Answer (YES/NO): YES